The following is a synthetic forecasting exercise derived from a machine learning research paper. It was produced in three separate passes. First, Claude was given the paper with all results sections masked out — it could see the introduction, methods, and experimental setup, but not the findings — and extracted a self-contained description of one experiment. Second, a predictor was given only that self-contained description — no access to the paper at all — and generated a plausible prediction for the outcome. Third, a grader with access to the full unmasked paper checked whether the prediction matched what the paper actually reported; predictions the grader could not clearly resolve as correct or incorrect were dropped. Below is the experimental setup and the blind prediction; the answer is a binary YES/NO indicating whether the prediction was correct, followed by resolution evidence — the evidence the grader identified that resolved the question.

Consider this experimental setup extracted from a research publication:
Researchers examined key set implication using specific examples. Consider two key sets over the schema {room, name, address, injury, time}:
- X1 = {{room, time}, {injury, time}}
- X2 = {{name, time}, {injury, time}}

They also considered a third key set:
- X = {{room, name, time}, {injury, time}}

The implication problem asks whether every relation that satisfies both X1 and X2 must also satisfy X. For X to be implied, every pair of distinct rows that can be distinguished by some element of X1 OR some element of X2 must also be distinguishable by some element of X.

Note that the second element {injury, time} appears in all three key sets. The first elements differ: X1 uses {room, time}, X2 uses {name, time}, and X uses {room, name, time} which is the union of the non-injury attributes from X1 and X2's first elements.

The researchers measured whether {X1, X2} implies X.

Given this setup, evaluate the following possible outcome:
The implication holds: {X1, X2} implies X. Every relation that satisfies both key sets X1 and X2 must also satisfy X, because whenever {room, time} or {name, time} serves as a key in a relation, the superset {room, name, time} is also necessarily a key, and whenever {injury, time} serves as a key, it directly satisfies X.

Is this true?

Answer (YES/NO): YES